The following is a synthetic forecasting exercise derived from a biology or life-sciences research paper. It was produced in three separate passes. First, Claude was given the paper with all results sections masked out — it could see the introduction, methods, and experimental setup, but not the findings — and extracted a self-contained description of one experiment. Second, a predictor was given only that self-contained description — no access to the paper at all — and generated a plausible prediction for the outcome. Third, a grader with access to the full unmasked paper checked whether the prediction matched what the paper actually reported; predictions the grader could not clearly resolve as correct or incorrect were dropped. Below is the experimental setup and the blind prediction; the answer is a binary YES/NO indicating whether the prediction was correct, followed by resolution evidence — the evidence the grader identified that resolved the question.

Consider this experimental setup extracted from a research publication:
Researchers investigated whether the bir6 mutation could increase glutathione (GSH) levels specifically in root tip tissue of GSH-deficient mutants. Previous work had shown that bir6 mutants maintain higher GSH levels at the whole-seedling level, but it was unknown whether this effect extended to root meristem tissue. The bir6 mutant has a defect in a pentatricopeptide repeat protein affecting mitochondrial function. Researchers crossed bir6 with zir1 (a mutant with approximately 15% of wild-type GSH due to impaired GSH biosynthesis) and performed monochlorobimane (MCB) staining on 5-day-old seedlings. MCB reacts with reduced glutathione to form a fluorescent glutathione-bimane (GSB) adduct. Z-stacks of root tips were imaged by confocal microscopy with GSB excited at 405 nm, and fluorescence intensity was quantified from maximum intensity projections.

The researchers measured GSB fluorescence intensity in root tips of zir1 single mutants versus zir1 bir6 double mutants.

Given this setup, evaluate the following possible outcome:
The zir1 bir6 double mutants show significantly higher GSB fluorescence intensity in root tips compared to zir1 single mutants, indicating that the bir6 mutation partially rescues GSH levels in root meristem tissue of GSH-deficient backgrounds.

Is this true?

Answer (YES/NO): YES